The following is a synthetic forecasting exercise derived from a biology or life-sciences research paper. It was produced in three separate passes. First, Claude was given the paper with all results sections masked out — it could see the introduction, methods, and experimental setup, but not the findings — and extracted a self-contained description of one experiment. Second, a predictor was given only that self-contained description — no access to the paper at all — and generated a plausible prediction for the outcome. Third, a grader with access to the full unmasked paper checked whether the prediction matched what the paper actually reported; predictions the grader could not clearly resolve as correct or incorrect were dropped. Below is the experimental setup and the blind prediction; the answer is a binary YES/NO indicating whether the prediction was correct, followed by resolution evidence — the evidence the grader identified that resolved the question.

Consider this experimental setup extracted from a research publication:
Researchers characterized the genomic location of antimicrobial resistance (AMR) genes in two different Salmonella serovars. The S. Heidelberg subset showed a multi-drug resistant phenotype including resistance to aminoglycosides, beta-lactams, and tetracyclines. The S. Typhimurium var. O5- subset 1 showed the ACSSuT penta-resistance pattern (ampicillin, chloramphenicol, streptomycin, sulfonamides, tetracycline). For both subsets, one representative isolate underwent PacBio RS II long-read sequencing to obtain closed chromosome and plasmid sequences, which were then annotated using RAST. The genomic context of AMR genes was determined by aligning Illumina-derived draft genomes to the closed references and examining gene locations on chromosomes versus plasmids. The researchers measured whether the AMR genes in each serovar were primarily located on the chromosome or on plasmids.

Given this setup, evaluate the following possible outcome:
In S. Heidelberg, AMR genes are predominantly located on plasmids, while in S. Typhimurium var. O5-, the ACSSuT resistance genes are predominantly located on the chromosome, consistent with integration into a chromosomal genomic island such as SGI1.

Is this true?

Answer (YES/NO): YES